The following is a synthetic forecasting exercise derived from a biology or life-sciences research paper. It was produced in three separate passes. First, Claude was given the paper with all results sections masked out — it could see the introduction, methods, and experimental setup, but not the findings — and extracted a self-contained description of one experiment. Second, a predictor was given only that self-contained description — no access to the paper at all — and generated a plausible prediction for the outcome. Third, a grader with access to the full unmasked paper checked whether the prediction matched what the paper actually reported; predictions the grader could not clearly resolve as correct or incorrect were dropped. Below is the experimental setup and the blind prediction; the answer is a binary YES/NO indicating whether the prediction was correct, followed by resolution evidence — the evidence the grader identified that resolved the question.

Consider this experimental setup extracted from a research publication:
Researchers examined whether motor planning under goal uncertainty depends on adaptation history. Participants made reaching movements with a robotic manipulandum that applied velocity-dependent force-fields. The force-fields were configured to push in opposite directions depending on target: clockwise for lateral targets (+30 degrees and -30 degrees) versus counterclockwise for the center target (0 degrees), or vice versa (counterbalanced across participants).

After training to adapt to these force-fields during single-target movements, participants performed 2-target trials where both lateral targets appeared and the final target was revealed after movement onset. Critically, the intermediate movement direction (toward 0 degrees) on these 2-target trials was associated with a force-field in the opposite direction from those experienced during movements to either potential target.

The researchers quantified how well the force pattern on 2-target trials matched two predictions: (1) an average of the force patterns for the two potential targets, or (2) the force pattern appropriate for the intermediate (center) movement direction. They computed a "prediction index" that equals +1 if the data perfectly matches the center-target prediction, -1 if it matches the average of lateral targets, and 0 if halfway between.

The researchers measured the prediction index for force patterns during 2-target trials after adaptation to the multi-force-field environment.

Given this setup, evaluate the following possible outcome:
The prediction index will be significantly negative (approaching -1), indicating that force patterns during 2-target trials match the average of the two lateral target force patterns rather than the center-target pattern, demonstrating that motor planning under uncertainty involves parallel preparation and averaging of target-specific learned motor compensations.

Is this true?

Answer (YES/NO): NO